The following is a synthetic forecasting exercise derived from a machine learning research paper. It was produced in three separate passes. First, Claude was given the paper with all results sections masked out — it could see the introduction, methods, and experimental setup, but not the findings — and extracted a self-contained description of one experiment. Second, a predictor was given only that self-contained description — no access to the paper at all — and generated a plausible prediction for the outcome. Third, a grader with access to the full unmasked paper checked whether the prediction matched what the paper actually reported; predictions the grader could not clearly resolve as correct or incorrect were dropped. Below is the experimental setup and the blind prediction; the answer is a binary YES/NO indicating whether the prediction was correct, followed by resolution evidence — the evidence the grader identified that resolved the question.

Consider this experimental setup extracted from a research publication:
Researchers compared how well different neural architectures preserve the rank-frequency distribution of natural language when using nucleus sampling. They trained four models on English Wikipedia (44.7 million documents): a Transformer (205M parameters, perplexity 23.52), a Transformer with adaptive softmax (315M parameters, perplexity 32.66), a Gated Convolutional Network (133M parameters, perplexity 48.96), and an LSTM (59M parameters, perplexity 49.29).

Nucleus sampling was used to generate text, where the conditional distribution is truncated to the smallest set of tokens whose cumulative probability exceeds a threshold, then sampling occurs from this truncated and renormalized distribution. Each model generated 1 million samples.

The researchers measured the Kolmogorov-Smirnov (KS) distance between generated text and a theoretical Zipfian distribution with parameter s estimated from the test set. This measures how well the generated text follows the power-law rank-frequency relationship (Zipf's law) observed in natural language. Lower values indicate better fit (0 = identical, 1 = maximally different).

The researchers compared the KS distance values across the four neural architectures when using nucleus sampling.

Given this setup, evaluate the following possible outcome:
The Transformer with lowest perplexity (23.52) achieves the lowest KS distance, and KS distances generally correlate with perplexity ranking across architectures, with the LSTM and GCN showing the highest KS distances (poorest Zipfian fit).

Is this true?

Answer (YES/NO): NO